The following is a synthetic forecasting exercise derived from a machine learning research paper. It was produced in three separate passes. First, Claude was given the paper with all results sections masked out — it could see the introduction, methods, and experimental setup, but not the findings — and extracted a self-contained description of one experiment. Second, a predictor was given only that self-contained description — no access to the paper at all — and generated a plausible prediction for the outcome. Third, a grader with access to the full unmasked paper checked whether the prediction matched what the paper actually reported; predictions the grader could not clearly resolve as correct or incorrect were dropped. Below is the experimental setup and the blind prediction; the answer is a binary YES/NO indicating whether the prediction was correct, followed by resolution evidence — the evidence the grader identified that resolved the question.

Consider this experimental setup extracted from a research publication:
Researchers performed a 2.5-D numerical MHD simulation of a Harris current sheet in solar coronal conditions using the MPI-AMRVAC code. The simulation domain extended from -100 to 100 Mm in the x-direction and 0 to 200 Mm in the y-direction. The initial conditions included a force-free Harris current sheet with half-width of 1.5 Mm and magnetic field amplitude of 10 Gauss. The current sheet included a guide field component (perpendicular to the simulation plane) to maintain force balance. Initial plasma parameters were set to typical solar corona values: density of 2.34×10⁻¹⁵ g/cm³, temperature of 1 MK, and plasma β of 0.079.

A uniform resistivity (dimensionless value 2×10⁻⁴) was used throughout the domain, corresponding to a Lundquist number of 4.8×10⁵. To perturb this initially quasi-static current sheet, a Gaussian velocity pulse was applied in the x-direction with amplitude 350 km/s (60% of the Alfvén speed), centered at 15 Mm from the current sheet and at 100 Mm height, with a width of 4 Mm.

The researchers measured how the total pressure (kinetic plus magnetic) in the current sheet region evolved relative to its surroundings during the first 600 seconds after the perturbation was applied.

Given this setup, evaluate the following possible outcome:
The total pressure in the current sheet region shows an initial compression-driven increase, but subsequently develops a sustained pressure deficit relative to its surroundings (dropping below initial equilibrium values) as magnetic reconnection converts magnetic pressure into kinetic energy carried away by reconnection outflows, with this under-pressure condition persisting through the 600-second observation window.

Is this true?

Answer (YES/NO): NO